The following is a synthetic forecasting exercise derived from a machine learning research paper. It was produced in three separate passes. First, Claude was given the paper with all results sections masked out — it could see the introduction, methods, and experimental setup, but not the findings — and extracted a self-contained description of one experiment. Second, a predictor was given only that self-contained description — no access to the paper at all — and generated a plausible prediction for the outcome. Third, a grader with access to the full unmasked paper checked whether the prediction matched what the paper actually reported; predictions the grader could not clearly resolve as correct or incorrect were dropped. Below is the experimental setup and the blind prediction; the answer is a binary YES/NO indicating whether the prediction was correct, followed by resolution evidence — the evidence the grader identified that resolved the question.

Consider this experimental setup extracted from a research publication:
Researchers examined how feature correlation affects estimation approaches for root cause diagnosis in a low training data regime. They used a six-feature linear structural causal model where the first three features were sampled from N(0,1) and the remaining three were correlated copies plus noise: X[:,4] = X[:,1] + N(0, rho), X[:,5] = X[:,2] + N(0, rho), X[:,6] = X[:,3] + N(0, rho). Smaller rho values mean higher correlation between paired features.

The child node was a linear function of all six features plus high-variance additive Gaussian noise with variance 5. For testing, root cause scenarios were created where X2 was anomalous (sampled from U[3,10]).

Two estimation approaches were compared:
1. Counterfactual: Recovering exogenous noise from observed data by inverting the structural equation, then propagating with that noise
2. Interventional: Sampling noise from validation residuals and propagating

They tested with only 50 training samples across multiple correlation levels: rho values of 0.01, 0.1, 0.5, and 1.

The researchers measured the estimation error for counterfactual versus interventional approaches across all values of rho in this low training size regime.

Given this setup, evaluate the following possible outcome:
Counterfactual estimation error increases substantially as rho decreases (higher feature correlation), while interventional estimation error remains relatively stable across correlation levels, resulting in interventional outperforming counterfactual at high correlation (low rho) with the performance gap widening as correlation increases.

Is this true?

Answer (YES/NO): NO